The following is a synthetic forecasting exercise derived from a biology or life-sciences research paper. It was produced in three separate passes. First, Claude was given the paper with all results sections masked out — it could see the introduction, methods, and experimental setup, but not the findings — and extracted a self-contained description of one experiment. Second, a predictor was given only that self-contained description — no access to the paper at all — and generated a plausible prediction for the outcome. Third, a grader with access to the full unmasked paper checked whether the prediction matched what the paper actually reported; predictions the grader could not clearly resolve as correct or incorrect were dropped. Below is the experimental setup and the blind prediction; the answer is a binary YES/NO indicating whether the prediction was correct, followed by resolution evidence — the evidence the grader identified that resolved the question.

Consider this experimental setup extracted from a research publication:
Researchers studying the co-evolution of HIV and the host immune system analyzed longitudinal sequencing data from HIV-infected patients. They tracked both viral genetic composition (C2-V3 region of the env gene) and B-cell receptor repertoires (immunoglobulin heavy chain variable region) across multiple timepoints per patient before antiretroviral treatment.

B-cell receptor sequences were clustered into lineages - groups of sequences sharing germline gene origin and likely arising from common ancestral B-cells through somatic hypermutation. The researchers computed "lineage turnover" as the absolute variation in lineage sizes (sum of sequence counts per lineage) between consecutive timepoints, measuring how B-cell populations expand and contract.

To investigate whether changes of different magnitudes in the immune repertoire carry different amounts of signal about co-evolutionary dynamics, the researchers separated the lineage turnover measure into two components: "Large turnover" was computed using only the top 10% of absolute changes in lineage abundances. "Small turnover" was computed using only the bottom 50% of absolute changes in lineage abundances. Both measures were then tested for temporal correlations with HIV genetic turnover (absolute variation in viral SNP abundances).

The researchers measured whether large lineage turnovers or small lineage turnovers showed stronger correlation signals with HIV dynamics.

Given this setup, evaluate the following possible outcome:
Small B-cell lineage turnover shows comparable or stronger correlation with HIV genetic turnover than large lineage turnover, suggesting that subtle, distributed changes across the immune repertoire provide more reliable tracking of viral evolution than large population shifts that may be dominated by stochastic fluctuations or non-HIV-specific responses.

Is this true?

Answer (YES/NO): NO